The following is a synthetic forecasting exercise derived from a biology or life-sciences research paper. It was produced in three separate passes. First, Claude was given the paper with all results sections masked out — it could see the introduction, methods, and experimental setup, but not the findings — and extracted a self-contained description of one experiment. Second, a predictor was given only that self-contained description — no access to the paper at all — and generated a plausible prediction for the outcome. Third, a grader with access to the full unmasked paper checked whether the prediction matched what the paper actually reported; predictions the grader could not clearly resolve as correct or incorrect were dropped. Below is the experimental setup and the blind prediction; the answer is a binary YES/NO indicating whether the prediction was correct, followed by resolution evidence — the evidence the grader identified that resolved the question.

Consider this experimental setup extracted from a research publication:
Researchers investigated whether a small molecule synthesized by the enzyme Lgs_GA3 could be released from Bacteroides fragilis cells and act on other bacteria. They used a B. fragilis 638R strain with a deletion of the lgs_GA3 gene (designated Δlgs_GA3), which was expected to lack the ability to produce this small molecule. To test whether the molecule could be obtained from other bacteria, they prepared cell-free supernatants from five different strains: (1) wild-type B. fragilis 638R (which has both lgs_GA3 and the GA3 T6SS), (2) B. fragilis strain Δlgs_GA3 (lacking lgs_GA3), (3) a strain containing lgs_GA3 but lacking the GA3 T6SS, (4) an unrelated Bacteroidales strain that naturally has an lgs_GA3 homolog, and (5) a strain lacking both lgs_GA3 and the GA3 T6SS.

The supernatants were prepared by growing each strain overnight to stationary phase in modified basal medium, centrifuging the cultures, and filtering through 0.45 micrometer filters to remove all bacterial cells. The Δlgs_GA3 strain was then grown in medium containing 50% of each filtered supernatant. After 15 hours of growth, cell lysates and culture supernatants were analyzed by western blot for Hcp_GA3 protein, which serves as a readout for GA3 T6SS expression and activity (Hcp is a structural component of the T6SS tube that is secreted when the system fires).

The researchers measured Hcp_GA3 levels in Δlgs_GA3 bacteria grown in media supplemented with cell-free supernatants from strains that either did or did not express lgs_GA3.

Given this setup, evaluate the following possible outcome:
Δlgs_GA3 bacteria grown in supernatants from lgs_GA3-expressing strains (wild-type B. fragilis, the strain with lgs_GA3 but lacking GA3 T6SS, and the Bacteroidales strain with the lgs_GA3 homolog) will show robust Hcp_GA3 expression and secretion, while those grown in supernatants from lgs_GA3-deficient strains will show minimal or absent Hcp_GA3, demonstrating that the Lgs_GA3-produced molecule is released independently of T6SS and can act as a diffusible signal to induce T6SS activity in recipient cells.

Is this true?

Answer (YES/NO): YES